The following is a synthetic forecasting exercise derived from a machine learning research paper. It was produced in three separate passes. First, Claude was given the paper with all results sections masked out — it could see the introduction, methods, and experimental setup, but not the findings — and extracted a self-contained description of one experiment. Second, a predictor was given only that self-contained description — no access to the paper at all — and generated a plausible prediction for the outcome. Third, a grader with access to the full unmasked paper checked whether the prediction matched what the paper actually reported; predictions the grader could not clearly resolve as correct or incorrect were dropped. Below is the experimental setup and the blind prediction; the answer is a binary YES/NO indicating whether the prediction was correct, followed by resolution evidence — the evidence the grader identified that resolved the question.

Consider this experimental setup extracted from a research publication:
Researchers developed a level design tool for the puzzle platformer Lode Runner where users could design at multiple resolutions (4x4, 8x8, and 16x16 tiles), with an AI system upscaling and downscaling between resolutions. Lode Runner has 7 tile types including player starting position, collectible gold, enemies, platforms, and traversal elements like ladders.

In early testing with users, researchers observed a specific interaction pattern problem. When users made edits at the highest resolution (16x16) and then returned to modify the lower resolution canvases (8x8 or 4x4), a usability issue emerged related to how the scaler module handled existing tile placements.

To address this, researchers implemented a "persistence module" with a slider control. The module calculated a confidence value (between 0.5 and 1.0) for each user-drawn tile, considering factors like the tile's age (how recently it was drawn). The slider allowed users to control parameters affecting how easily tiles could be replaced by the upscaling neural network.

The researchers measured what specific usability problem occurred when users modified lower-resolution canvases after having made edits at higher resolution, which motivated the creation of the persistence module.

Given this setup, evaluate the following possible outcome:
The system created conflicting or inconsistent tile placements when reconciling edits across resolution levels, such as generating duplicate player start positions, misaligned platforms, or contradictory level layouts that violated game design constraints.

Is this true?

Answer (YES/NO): NO